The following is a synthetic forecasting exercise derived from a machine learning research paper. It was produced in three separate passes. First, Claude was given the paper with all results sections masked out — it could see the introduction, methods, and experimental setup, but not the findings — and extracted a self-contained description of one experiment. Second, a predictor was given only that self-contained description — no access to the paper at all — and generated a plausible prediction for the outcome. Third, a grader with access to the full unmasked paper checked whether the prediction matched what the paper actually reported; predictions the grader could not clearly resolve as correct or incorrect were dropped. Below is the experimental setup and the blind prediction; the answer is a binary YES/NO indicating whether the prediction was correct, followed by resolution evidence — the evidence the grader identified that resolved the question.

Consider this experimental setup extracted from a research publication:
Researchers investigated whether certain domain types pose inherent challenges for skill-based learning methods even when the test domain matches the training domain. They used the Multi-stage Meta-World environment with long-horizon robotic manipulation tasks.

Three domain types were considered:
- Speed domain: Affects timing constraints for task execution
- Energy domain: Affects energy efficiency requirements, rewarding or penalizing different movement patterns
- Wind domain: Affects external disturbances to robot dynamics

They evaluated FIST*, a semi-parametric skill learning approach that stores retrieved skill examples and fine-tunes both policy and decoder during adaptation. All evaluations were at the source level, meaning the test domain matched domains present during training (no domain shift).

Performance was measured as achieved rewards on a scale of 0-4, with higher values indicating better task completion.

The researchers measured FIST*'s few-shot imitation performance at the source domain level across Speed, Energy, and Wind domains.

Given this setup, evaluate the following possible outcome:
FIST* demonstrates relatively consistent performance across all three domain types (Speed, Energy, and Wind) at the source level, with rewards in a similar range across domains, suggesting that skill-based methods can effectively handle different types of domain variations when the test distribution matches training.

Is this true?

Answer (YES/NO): NO